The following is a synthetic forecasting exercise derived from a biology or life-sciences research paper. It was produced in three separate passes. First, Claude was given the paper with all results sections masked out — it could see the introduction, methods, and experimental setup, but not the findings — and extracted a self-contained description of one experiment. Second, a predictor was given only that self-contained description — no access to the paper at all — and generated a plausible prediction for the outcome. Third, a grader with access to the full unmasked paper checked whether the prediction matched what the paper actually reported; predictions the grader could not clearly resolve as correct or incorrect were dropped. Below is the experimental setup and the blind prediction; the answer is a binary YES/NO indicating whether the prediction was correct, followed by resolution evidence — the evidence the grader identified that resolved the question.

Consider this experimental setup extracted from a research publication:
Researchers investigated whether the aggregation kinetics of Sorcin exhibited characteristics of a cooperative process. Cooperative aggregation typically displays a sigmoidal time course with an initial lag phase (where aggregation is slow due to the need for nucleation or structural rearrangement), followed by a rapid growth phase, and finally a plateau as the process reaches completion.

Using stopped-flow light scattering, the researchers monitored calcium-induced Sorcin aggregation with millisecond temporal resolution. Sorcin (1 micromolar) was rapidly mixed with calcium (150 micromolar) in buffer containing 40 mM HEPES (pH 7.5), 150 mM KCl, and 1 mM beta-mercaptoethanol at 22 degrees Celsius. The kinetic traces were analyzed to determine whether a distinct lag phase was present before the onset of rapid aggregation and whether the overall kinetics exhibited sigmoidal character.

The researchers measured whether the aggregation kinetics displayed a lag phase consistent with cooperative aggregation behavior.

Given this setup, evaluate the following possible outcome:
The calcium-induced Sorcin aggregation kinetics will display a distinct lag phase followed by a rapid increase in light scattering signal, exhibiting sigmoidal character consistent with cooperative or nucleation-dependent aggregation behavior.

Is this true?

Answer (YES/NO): YES